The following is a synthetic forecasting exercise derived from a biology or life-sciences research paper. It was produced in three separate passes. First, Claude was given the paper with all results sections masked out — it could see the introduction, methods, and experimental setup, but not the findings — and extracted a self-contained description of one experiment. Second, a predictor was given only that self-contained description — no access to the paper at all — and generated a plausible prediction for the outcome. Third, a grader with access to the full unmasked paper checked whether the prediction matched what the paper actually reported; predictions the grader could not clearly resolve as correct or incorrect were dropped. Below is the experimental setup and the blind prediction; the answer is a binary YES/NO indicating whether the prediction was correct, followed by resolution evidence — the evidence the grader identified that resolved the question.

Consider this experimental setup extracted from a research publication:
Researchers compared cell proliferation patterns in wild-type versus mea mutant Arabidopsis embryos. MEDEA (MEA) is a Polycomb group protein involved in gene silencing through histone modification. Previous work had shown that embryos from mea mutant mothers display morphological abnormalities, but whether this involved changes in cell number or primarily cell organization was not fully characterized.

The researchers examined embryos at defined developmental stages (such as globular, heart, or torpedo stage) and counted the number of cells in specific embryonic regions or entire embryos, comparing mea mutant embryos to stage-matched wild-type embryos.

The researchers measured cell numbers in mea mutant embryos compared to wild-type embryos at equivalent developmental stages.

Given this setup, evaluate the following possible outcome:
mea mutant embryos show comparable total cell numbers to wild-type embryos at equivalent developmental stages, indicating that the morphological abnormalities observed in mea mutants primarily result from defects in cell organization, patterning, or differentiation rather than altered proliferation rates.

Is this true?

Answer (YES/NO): NO